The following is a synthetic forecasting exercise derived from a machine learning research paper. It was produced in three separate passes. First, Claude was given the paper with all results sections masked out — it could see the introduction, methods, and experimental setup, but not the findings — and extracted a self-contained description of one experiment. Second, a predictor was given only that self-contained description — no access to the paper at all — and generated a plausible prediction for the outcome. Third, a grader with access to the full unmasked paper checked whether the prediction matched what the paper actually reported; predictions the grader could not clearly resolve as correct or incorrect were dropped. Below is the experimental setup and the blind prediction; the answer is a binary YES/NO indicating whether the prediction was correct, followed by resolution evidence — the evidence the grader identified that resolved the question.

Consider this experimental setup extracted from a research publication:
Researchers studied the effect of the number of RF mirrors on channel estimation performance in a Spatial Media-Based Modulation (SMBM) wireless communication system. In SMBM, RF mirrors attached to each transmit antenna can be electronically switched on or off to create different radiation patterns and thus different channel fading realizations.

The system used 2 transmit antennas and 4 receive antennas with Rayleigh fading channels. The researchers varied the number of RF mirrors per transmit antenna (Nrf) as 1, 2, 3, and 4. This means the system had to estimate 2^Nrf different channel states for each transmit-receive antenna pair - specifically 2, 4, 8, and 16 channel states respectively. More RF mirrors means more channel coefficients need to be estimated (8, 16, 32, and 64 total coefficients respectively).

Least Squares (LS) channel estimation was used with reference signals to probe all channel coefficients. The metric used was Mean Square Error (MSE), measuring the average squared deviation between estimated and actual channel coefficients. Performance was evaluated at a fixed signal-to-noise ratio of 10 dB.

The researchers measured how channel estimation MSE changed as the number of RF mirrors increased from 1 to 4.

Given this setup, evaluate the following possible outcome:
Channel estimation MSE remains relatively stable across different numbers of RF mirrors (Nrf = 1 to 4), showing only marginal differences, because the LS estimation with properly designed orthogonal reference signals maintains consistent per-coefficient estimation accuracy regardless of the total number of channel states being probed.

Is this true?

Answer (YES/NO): NO